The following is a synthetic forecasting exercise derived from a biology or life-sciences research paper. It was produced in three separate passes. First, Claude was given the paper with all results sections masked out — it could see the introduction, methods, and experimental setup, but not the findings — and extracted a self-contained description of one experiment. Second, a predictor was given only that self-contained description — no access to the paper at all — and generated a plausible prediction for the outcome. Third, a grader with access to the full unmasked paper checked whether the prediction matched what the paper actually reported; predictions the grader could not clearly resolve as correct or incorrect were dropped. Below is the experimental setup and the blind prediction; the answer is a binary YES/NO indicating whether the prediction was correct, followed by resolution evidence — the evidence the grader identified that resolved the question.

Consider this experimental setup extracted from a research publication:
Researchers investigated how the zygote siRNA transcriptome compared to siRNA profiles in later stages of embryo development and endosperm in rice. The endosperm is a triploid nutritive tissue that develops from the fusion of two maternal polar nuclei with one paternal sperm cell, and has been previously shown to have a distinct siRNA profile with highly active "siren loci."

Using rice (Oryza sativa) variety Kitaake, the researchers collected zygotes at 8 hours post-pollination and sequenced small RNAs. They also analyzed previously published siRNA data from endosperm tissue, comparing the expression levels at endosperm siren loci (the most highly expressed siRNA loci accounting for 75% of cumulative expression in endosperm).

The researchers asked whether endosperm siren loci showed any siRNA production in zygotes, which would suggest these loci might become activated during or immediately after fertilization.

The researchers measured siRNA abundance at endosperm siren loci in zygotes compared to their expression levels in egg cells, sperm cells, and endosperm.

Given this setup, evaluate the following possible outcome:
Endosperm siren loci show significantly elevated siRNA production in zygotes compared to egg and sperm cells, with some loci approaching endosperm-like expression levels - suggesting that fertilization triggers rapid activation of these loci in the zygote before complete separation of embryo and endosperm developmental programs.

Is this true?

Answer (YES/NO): NO